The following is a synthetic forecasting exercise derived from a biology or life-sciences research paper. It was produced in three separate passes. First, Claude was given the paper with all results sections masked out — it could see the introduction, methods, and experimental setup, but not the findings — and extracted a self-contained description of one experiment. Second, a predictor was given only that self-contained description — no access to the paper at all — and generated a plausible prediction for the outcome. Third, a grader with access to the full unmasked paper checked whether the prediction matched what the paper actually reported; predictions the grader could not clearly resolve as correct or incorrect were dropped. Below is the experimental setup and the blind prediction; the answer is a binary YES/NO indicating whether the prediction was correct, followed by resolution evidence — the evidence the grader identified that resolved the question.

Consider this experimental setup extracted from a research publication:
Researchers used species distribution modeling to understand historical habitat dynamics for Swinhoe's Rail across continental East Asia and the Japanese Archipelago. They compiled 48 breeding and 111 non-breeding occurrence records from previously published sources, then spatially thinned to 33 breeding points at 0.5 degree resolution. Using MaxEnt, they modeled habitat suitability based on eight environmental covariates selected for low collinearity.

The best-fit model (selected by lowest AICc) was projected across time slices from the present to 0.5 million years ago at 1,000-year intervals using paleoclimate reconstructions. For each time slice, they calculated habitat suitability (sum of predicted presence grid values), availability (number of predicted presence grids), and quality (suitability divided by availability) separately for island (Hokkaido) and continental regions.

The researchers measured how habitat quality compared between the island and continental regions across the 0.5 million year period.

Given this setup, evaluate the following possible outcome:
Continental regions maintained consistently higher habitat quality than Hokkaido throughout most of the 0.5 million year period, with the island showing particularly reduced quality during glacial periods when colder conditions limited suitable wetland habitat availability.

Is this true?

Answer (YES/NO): NO